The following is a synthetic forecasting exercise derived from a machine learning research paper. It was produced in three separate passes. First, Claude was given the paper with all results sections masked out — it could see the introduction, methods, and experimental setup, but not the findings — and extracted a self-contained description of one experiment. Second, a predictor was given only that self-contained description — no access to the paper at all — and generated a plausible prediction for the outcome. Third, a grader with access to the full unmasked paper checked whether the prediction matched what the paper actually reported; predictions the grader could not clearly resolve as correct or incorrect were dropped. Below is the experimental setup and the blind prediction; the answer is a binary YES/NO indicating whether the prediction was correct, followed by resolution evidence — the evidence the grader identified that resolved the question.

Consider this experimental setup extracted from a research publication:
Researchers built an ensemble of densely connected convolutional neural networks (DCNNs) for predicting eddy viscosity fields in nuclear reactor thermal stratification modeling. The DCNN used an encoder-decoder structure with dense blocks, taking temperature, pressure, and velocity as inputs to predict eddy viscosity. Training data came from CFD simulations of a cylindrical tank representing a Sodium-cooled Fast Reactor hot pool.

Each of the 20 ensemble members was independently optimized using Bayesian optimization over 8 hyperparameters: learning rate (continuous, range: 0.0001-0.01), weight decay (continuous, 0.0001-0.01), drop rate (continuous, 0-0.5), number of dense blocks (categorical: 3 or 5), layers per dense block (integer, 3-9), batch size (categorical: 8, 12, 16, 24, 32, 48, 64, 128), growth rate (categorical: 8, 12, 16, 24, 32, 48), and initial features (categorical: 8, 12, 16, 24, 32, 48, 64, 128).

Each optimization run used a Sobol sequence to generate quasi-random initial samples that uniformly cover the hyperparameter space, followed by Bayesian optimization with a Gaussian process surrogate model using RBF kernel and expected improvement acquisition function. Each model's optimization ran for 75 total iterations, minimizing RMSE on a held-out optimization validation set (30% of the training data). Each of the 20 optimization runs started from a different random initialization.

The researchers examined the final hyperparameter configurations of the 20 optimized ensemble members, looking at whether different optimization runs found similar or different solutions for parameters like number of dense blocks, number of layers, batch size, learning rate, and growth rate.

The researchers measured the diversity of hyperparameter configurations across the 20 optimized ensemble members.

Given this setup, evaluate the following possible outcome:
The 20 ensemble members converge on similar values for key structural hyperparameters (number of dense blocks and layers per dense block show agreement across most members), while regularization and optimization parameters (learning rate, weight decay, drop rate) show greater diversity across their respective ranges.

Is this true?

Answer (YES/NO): NO